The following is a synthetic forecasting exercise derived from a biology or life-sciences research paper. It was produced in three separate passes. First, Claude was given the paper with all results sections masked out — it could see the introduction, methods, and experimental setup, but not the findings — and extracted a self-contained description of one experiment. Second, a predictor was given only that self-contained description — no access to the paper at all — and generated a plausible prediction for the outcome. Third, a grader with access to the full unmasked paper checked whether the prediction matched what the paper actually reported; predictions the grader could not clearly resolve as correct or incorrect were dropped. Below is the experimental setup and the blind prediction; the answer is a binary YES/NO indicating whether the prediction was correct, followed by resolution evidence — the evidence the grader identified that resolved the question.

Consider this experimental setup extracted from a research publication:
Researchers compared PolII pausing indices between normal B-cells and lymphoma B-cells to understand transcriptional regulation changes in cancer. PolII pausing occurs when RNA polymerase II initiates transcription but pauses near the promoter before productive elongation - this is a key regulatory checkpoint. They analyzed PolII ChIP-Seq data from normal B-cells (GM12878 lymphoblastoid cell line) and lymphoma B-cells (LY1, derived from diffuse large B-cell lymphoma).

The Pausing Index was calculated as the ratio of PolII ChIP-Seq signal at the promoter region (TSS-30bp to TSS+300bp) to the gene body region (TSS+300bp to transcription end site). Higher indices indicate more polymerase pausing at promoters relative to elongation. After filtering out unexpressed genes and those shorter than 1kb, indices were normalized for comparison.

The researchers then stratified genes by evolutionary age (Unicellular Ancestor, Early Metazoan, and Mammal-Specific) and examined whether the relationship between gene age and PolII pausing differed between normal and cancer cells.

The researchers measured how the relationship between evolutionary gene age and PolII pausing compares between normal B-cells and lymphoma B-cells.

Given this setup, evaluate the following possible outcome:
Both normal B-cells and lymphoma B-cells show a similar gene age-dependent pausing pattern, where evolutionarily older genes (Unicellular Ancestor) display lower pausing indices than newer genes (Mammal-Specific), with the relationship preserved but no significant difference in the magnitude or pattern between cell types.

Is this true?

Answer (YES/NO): NO